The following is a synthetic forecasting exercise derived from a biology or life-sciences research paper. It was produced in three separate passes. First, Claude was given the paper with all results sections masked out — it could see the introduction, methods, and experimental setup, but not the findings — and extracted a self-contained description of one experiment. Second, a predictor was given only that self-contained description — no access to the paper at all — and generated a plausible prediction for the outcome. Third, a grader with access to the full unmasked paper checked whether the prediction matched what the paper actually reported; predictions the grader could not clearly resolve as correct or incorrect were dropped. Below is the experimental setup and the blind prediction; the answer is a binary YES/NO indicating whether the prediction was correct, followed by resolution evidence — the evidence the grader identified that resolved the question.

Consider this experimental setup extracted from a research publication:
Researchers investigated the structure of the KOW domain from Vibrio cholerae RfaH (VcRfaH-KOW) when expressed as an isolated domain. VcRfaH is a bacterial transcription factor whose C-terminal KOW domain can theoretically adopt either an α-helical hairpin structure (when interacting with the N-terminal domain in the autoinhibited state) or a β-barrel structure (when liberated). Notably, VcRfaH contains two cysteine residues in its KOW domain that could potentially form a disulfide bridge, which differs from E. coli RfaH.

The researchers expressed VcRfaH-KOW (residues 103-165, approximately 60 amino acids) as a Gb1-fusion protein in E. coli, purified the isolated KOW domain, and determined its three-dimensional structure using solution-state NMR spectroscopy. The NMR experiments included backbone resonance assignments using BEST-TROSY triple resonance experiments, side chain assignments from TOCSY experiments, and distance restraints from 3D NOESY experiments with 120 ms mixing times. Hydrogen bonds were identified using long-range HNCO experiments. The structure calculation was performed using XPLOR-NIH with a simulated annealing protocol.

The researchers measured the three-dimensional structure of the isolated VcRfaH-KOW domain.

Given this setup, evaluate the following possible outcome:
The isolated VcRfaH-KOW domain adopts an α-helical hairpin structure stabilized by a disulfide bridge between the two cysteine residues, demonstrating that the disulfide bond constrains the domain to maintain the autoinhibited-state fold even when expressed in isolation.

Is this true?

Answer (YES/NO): NO